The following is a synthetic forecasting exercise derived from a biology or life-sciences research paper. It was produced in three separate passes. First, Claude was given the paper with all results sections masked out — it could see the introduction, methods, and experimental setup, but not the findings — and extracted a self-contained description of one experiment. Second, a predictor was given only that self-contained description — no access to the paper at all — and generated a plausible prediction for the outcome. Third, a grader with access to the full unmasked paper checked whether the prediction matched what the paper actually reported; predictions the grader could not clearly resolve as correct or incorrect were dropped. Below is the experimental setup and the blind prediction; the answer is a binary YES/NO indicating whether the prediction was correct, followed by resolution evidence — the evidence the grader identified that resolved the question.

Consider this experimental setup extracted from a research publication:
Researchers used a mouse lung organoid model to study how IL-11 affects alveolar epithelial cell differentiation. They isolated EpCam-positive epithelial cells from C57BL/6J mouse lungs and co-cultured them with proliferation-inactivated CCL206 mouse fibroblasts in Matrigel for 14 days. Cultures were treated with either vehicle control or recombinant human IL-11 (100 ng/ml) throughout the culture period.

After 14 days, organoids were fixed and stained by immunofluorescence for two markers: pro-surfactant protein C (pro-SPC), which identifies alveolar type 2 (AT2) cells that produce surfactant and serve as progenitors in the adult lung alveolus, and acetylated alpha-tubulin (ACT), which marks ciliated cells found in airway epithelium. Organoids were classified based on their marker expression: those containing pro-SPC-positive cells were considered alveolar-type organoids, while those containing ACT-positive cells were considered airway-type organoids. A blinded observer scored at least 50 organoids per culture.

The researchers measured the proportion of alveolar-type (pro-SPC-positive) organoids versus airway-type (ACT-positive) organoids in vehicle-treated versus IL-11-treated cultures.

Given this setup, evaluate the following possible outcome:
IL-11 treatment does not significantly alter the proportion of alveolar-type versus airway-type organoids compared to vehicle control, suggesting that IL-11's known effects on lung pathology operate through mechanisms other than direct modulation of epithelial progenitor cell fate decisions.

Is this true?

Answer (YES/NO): NO